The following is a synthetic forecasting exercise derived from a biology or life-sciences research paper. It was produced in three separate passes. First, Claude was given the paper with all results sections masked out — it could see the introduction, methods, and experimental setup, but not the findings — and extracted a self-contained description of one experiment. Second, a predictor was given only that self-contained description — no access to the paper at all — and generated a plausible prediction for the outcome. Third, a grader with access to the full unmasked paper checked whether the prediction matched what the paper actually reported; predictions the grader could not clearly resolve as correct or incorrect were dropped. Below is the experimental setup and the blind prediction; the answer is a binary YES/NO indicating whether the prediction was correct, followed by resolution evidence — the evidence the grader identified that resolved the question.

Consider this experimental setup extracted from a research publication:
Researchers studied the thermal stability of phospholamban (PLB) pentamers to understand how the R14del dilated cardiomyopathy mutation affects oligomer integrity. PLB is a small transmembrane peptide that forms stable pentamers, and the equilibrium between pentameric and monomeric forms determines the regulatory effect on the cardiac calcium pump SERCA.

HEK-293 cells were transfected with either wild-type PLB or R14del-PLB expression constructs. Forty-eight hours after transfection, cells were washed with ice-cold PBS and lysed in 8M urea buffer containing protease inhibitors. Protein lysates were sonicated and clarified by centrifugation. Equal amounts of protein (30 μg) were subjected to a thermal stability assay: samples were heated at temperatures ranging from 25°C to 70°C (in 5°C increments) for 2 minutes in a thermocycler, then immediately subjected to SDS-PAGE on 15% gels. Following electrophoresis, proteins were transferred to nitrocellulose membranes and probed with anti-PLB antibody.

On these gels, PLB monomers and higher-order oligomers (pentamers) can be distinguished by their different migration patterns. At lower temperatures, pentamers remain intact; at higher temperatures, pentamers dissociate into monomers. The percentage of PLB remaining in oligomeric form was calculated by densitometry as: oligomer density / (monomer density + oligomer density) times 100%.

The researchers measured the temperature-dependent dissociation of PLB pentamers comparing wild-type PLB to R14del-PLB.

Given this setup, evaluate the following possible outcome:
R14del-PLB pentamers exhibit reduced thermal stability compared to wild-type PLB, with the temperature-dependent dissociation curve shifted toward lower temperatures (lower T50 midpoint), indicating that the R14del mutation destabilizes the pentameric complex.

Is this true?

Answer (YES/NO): NO